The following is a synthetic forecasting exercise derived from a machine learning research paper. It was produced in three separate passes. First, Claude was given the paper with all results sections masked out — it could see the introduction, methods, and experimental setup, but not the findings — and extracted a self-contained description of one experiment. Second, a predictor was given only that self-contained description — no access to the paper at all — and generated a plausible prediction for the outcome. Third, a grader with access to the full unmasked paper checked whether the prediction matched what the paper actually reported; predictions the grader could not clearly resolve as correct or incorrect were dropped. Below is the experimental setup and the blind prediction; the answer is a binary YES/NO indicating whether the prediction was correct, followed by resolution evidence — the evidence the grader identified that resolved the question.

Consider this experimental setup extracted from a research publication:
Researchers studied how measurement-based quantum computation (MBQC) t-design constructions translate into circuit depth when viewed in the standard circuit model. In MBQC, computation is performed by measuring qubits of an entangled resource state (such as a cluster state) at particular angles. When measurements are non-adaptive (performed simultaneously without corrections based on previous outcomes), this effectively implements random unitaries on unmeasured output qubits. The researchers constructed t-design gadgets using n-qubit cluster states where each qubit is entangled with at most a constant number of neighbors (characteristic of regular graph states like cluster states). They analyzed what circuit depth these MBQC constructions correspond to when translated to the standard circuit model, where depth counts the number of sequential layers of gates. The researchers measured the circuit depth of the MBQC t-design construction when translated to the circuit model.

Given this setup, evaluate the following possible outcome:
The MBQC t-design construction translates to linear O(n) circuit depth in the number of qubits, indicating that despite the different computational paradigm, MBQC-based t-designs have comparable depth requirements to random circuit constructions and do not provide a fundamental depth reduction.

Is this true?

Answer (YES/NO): NO